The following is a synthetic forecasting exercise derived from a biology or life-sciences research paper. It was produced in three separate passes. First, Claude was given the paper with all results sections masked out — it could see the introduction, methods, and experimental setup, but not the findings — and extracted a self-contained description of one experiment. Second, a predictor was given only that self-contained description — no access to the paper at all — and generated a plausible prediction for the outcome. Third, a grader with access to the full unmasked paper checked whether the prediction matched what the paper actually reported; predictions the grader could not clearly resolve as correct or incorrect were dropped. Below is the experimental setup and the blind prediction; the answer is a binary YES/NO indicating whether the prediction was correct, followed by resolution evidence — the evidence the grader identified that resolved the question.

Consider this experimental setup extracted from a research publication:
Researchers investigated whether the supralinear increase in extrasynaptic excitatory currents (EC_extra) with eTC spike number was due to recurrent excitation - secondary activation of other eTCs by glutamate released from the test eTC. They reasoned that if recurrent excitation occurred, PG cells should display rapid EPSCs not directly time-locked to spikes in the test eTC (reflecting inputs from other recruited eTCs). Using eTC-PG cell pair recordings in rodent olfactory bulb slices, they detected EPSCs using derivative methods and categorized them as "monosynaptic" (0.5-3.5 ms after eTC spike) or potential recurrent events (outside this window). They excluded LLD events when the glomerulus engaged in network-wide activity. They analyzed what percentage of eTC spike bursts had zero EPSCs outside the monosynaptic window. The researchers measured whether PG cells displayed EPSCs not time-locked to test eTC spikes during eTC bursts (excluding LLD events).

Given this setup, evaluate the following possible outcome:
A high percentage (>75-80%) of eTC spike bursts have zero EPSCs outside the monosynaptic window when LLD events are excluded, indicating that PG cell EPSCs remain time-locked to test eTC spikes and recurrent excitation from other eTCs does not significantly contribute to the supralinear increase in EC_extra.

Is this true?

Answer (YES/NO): YES